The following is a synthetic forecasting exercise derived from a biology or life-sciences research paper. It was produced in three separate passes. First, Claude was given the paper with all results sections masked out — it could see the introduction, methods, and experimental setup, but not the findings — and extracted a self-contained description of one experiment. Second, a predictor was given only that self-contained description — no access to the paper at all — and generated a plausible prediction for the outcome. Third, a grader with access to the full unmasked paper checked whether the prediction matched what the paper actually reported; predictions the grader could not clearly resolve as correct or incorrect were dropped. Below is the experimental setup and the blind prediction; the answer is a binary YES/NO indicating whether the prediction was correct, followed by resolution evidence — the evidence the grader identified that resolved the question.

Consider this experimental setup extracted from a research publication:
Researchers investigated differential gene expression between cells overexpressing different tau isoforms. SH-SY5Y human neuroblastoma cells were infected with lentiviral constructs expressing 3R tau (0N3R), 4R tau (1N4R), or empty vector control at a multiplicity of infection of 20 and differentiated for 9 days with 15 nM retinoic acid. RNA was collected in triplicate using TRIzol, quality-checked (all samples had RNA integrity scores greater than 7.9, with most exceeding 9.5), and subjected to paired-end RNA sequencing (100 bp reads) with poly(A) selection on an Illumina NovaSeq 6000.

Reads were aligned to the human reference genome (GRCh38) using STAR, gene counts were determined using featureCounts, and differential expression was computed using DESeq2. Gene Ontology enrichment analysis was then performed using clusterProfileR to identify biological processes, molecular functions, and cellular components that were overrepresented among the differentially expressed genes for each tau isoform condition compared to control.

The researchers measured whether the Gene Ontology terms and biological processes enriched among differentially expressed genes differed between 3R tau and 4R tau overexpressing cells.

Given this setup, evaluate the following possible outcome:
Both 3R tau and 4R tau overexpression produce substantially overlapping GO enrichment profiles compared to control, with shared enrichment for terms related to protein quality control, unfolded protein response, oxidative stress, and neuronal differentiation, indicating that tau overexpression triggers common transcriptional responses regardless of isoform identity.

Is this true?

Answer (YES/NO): NO